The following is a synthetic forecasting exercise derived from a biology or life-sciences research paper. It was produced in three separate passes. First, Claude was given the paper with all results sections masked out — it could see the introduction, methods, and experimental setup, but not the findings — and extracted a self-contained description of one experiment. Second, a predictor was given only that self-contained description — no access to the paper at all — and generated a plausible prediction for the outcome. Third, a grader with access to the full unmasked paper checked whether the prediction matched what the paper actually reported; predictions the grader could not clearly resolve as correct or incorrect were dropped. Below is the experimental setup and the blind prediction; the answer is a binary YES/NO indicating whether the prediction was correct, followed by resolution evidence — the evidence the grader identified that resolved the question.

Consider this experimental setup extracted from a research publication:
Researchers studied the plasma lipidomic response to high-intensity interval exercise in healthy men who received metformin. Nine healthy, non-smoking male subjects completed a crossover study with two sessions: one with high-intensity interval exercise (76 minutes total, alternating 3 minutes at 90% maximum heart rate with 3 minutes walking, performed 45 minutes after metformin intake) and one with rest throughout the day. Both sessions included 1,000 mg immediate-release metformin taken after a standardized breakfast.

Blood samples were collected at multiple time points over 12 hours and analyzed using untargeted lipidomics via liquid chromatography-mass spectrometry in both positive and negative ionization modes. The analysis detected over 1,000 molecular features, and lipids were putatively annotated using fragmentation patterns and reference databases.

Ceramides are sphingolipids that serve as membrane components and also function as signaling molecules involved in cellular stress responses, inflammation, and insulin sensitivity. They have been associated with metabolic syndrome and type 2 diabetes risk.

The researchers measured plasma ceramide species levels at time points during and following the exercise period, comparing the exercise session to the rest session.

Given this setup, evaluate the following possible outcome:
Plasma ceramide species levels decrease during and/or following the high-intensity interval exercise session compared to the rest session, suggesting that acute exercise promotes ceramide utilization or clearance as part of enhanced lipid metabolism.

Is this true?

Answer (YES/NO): NO